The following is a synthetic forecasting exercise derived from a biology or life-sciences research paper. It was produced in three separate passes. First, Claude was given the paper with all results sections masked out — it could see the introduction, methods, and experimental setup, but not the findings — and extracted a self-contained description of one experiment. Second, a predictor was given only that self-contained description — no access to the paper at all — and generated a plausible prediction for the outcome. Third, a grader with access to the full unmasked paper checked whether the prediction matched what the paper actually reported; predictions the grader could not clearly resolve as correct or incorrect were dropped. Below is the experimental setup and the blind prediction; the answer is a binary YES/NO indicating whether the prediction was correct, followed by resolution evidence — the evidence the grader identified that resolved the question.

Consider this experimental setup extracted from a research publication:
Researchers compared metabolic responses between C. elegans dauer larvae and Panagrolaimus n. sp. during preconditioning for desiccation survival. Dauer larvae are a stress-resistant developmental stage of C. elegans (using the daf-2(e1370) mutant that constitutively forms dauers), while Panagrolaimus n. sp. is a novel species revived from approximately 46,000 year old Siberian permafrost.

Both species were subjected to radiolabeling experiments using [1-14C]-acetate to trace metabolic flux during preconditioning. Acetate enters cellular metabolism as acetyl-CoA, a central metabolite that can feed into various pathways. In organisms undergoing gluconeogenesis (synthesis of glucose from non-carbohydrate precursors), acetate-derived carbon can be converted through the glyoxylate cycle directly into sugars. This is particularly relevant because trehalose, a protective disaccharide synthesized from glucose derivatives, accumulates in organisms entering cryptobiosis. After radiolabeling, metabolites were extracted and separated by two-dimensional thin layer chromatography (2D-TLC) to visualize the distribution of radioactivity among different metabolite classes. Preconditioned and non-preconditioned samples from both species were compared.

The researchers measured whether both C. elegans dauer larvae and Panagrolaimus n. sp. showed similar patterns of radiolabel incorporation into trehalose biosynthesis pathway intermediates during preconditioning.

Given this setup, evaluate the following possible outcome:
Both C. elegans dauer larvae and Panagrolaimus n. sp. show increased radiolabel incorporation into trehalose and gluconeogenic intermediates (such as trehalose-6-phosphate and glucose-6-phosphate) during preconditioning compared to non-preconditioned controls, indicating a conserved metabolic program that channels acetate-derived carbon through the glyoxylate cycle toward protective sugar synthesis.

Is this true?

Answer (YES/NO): NO